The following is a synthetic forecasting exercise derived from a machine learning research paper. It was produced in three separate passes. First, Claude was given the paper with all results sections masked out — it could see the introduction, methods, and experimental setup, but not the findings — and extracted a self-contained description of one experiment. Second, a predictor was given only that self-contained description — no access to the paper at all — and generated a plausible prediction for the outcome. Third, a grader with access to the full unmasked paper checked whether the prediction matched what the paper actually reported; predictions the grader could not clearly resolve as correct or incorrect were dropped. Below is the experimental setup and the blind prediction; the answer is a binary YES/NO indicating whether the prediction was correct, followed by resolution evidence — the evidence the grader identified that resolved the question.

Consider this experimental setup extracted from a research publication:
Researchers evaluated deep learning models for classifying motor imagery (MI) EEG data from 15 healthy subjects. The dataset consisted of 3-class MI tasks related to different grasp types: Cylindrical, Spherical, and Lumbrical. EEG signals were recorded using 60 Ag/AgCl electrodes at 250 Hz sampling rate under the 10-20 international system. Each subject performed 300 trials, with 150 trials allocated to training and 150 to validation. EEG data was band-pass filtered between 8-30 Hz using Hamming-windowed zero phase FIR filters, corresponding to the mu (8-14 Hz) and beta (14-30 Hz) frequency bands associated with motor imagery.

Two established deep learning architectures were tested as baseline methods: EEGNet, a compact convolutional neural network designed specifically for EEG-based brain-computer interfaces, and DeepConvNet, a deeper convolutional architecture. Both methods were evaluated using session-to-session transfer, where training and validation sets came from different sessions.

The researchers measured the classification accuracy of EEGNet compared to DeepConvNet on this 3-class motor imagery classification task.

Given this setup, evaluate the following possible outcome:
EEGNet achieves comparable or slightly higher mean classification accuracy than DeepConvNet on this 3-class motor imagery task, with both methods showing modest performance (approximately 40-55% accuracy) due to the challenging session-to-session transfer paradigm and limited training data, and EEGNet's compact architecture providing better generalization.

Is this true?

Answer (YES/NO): NO